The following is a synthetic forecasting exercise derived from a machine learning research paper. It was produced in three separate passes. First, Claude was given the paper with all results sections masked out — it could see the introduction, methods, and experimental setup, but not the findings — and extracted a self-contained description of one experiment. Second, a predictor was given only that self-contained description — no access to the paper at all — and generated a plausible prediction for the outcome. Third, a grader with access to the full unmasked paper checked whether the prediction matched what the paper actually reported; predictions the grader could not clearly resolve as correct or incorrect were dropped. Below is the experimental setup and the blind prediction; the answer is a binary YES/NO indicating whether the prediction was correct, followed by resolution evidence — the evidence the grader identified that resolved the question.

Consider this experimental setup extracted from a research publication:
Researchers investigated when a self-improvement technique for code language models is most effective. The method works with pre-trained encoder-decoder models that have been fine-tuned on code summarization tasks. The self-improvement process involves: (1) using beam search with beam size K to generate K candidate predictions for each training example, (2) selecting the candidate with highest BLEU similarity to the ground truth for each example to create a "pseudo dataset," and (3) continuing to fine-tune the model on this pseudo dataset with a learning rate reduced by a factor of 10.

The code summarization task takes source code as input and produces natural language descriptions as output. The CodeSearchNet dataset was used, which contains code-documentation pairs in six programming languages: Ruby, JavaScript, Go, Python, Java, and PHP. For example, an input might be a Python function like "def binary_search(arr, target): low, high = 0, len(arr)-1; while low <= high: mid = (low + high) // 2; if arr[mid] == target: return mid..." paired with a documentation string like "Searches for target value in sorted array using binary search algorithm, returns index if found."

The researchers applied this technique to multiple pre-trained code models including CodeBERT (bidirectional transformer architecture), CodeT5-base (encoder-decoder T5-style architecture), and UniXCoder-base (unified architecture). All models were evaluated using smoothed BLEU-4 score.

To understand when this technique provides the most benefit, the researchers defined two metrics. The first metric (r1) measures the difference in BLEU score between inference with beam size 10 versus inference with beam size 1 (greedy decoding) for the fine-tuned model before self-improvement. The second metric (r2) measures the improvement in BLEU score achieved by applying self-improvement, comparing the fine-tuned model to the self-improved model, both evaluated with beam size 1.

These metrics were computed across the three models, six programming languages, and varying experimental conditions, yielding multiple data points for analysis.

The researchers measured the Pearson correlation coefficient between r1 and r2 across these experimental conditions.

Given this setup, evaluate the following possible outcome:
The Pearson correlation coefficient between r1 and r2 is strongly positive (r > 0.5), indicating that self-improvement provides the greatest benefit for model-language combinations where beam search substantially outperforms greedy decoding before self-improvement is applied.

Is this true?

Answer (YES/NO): YES